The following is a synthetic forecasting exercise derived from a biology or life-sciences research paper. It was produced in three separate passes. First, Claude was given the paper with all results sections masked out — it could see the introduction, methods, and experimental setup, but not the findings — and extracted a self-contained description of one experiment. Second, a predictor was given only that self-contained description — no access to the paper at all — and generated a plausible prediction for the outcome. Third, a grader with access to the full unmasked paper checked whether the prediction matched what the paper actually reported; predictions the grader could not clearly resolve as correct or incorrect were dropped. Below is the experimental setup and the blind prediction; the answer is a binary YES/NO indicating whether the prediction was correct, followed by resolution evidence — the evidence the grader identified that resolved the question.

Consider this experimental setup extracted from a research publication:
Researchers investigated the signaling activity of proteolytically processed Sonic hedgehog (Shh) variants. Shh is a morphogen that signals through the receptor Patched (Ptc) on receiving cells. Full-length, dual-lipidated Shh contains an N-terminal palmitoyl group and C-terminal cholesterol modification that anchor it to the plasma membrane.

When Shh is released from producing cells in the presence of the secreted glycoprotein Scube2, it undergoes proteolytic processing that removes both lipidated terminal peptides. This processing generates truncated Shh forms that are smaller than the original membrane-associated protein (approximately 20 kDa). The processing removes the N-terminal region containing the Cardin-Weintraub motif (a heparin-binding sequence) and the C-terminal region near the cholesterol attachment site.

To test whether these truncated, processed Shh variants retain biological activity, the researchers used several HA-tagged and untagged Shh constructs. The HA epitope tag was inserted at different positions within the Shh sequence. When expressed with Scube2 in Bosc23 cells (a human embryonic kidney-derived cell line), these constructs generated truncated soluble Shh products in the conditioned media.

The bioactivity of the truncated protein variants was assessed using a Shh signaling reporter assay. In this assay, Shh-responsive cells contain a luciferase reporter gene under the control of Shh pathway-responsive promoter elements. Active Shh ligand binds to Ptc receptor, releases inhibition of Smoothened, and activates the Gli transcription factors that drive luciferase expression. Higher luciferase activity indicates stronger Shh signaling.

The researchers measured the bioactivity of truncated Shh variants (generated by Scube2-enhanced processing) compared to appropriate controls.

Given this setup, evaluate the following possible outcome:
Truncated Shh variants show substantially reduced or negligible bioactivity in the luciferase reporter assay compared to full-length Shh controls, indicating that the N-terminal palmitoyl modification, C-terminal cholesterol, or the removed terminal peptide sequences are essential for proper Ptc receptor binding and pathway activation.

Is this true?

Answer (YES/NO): NO